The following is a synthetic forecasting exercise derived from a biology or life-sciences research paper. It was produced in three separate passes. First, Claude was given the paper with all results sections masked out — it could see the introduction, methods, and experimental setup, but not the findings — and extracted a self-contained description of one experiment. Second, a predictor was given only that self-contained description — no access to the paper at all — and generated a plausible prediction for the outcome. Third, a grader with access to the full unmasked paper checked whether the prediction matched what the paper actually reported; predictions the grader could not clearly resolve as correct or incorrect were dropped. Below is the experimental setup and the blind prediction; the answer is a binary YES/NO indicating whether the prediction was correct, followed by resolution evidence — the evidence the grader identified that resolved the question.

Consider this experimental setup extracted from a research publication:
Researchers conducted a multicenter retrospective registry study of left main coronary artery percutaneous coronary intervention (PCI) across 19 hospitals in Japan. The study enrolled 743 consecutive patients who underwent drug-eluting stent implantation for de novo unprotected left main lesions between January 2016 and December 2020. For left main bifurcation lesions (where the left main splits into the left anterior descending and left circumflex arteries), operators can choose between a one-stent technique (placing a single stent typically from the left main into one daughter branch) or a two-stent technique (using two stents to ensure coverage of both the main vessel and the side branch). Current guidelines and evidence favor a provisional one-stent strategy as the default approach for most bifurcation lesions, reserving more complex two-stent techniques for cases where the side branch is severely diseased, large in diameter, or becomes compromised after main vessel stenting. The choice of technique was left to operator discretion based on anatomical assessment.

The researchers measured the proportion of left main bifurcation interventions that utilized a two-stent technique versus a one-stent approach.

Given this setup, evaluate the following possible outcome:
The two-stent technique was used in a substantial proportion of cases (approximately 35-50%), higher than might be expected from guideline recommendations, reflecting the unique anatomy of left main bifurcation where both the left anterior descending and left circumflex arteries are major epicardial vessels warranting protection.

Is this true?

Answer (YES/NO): NO